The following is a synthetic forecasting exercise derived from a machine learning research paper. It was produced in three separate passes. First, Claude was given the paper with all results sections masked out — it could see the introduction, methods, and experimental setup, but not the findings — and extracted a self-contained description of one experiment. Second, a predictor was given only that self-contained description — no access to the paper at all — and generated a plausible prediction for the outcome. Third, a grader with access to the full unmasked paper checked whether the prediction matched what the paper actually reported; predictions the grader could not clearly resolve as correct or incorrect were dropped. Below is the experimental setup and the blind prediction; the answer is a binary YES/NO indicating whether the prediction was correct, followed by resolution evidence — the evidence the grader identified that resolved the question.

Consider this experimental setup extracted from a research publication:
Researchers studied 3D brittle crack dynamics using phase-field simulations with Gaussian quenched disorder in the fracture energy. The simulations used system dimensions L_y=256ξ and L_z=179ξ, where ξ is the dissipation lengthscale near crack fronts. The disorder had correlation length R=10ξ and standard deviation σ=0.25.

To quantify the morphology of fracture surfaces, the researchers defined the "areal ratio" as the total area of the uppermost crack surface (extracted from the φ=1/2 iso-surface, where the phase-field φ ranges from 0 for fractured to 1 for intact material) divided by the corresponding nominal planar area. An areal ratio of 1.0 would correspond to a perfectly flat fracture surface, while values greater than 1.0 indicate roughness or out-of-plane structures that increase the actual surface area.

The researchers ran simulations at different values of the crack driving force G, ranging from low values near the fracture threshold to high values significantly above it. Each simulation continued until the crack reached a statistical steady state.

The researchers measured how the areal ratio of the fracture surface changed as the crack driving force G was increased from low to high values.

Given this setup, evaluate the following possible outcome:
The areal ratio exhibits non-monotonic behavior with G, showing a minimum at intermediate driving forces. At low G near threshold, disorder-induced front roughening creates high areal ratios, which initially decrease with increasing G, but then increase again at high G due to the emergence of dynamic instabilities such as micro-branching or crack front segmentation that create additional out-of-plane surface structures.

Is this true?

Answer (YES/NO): NO